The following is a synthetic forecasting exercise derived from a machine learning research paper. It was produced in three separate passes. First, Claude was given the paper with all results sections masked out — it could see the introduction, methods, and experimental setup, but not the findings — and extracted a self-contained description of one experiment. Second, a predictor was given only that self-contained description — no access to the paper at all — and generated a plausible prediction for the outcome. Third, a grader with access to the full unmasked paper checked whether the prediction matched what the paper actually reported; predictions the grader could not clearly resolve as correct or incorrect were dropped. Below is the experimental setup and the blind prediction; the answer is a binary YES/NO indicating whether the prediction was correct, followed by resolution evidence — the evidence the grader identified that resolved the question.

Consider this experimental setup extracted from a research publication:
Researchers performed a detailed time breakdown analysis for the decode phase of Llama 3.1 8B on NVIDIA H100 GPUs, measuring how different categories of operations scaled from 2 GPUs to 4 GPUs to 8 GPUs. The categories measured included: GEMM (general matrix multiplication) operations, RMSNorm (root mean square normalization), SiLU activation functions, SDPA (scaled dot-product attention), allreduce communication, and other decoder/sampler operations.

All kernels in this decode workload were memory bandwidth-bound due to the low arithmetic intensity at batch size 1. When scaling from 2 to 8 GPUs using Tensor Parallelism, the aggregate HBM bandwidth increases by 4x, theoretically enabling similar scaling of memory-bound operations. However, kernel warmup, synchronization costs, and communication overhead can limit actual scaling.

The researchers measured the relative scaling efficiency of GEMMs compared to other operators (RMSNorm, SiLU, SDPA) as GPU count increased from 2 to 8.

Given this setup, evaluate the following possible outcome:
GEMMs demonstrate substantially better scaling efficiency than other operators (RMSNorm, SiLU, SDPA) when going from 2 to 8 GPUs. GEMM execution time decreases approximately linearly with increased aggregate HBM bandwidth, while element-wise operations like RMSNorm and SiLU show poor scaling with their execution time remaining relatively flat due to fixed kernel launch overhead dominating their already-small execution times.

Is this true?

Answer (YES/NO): NO